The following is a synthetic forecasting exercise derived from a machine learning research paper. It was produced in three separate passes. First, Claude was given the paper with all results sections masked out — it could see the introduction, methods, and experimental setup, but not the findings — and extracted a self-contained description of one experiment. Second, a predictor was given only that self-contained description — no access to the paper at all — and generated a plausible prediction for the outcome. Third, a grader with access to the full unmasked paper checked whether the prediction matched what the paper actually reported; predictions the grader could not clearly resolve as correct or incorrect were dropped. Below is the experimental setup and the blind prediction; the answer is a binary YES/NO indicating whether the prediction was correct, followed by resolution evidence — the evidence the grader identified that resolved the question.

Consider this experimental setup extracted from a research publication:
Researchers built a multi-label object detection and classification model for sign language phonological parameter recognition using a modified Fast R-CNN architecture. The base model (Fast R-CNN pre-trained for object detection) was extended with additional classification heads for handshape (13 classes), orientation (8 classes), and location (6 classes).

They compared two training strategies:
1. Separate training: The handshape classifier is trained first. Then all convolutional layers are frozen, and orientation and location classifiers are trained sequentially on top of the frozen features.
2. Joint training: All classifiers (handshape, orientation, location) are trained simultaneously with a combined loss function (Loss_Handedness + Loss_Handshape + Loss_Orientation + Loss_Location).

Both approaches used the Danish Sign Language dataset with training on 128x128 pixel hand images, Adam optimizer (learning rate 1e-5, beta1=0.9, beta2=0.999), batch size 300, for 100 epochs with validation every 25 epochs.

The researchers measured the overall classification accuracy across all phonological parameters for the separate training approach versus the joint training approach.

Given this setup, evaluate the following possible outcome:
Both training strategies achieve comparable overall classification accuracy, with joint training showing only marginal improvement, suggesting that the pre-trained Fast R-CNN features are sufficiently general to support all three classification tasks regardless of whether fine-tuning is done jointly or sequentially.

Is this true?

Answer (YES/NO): NO